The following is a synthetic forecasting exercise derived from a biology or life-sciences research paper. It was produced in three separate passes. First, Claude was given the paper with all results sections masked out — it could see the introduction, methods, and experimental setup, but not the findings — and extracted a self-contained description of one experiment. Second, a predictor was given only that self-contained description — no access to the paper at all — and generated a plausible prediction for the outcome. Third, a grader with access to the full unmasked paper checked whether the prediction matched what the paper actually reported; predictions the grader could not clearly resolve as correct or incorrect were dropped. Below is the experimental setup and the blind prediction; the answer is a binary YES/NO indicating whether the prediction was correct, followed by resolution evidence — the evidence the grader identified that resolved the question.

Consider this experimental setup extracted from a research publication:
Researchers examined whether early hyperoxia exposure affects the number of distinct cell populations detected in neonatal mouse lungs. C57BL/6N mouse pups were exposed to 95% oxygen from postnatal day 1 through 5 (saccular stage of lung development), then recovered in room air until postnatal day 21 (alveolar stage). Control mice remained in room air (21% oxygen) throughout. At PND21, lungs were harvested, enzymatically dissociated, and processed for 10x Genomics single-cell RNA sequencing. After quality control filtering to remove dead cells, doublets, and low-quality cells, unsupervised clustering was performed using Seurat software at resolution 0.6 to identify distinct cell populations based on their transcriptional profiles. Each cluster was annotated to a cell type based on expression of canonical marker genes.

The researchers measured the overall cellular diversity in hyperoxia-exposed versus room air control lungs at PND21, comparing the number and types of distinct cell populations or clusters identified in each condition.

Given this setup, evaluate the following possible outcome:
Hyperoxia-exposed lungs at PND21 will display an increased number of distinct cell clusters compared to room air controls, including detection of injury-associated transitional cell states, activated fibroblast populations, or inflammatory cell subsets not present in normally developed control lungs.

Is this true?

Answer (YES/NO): NO